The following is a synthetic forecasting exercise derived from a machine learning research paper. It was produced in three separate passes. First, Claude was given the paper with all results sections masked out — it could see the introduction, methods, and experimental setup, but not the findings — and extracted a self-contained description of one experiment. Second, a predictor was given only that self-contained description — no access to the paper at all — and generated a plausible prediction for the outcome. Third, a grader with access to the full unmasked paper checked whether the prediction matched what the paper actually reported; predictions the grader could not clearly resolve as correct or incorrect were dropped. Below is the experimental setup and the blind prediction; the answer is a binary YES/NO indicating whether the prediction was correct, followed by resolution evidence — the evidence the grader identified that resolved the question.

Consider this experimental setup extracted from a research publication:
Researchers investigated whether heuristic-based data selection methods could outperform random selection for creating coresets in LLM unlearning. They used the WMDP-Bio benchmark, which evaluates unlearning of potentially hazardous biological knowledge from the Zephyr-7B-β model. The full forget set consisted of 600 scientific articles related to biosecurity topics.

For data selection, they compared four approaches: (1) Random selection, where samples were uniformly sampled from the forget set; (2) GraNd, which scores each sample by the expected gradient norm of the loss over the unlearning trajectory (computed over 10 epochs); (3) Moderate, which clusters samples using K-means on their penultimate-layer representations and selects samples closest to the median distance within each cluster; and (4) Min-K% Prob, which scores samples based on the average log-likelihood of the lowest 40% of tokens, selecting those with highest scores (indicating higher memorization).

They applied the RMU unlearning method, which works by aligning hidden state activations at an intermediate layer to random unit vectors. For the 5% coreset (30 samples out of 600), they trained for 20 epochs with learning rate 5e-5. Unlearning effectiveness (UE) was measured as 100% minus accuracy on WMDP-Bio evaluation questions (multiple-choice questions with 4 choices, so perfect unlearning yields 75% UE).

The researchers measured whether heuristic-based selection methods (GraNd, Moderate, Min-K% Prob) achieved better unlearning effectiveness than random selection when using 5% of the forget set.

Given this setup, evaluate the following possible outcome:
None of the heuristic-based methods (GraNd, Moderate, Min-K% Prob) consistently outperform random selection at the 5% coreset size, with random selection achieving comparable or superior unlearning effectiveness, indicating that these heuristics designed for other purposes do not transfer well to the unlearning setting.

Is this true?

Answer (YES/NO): YES